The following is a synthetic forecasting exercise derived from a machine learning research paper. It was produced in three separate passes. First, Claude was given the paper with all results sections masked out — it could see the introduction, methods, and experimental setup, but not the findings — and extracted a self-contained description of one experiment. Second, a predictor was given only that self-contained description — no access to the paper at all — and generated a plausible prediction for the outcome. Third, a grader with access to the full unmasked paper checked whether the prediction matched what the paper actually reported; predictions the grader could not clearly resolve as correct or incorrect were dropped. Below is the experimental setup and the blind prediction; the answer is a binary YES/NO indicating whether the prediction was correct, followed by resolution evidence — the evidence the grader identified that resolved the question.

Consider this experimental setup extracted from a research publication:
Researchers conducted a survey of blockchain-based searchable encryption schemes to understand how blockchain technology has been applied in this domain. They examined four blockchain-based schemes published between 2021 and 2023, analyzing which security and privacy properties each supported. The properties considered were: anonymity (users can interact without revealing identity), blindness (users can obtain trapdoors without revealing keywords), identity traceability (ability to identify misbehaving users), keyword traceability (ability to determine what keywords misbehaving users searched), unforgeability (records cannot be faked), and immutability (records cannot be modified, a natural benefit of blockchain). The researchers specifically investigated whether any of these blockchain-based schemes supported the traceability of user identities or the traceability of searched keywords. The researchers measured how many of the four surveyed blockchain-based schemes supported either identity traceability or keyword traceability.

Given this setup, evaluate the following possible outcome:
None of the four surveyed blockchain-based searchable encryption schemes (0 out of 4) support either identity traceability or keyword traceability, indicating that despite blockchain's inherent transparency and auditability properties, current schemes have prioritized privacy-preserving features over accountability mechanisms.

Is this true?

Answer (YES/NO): YES